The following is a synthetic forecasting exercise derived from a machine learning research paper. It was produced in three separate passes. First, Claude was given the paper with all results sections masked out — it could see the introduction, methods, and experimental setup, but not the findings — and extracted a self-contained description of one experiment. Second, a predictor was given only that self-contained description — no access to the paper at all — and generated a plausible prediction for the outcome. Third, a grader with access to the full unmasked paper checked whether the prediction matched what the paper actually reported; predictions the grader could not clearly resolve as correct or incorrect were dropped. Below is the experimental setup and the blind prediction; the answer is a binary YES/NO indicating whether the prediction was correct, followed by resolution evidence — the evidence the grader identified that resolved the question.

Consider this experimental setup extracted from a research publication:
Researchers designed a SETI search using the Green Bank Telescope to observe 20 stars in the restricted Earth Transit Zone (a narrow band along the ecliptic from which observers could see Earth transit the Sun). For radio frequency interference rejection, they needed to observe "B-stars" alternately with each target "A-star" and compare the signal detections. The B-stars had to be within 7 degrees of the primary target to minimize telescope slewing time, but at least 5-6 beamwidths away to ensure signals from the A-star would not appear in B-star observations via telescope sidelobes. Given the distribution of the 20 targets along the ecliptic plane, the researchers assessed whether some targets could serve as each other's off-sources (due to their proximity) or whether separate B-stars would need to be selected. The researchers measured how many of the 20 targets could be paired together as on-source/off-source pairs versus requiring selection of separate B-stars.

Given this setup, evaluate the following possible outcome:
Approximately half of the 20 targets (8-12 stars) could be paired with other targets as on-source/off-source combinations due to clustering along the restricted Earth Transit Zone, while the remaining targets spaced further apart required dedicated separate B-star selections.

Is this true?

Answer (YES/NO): YES